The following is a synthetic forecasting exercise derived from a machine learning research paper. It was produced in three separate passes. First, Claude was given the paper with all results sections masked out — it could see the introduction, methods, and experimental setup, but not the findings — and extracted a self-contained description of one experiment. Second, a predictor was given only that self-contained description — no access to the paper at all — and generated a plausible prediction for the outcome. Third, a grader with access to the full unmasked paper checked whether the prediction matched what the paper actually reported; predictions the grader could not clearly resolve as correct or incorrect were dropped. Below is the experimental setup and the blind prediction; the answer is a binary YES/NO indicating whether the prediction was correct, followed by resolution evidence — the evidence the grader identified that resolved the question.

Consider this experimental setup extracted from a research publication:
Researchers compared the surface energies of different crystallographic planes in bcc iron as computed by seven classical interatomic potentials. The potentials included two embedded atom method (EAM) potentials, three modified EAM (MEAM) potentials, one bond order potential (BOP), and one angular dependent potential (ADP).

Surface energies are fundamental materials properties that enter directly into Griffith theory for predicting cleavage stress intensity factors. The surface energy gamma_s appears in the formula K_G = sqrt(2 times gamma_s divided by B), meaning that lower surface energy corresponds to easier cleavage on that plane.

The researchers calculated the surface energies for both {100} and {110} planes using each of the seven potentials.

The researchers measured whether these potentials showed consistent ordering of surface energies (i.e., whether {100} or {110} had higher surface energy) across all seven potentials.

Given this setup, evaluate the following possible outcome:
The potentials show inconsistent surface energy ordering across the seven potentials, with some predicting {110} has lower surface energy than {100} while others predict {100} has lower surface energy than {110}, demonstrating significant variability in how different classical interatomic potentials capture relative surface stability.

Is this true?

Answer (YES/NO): YES